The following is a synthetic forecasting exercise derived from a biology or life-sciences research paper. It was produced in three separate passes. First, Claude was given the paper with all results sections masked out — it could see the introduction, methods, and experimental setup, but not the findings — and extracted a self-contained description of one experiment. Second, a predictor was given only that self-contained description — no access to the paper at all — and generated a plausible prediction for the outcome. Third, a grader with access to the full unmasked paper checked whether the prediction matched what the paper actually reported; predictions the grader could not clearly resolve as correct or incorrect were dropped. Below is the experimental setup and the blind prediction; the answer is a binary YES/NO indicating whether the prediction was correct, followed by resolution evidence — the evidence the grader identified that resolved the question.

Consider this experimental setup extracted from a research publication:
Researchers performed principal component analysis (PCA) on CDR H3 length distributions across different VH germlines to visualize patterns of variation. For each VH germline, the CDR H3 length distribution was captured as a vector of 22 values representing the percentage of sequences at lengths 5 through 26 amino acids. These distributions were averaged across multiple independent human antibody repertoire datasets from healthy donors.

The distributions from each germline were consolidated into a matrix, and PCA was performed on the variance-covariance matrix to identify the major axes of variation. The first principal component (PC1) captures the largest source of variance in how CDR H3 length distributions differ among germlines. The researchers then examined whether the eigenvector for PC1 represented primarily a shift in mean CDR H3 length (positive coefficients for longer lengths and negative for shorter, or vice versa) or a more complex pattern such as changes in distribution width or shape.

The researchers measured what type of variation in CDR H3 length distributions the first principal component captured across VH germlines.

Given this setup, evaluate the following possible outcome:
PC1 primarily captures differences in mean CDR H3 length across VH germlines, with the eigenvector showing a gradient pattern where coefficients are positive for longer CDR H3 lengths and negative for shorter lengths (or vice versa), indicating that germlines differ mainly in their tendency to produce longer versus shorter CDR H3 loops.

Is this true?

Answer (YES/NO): YES